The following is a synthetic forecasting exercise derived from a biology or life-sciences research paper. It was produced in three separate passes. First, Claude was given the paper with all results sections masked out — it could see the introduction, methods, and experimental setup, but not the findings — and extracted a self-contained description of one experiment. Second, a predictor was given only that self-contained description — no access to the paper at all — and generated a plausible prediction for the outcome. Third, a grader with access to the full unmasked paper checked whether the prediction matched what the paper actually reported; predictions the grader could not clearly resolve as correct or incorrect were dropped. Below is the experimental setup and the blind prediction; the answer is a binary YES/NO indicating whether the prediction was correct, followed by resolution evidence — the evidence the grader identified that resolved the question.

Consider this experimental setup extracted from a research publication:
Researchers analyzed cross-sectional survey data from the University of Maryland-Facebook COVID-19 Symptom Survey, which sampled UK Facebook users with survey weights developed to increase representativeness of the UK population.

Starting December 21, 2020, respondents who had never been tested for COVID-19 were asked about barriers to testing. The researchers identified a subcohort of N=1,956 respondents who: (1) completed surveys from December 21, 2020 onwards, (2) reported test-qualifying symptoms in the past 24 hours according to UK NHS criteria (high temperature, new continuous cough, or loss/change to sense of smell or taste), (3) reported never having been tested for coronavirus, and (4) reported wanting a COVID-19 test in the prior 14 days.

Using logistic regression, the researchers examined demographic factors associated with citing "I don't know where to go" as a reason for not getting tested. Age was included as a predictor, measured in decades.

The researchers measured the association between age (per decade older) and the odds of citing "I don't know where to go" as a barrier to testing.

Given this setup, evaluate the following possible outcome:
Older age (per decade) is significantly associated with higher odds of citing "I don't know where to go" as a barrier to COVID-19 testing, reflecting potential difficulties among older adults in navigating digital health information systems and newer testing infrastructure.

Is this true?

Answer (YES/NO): YES